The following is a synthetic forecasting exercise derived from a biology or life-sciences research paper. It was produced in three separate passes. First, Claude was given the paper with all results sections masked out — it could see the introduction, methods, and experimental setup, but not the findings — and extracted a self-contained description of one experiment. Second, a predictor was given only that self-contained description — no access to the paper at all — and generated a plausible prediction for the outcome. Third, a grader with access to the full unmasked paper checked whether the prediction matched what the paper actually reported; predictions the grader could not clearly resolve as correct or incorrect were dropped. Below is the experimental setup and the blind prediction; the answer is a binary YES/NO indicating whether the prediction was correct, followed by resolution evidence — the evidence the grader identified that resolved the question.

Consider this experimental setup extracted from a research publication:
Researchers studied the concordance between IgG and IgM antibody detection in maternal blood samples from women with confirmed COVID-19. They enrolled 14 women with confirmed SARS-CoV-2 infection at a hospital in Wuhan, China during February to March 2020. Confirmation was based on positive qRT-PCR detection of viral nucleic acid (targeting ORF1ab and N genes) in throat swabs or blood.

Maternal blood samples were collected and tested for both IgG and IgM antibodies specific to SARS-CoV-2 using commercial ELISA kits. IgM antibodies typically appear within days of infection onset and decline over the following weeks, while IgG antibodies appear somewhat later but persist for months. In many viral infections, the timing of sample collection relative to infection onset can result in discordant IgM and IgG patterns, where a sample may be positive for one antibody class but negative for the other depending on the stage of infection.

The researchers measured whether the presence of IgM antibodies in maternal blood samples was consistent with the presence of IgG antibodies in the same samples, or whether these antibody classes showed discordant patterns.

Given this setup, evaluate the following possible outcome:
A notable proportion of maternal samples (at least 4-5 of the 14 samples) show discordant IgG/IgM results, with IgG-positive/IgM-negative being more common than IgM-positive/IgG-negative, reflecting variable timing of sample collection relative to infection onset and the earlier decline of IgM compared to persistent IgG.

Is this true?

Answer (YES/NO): NO